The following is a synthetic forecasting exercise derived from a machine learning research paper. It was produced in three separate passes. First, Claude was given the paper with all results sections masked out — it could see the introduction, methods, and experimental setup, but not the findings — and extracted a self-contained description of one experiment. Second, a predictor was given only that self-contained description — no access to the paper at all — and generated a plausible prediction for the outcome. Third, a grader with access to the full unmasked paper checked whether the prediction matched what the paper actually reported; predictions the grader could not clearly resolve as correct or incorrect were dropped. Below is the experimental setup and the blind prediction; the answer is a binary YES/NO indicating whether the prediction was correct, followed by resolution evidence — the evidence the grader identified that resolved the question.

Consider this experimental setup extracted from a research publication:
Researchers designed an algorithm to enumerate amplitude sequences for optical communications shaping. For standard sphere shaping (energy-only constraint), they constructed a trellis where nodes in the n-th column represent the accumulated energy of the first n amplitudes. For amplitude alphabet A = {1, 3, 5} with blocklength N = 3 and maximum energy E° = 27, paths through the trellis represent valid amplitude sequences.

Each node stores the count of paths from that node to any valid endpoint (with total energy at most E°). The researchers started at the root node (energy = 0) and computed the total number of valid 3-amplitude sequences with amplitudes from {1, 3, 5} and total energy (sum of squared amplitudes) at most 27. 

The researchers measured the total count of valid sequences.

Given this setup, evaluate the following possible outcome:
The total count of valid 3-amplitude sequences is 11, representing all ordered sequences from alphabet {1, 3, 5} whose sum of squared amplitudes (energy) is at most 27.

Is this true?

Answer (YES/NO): YES